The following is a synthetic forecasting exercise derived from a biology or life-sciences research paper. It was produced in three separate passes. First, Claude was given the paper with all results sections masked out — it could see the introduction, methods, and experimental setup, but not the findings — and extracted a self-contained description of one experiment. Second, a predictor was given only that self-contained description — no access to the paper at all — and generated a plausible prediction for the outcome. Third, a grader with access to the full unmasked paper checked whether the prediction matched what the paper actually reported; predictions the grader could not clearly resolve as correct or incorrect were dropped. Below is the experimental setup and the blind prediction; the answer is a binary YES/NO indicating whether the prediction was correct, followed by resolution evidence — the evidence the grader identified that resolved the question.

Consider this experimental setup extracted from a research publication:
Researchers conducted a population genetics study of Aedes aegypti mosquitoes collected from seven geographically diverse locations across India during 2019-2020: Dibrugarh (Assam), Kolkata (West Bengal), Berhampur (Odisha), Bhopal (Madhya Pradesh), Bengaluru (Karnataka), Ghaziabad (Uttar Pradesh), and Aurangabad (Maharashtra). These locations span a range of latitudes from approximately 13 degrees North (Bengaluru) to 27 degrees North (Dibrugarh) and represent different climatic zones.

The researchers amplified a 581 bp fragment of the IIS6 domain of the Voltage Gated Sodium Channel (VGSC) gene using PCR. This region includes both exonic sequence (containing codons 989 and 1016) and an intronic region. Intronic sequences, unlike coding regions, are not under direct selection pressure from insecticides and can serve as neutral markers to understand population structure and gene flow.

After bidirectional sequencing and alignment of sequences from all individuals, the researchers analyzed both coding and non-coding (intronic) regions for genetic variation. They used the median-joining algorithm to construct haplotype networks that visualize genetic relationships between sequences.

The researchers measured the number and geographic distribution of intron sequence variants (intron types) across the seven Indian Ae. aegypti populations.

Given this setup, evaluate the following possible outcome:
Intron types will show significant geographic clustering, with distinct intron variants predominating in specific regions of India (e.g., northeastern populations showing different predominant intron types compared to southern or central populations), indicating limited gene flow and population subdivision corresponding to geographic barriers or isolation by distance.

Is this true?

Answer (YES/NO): NO